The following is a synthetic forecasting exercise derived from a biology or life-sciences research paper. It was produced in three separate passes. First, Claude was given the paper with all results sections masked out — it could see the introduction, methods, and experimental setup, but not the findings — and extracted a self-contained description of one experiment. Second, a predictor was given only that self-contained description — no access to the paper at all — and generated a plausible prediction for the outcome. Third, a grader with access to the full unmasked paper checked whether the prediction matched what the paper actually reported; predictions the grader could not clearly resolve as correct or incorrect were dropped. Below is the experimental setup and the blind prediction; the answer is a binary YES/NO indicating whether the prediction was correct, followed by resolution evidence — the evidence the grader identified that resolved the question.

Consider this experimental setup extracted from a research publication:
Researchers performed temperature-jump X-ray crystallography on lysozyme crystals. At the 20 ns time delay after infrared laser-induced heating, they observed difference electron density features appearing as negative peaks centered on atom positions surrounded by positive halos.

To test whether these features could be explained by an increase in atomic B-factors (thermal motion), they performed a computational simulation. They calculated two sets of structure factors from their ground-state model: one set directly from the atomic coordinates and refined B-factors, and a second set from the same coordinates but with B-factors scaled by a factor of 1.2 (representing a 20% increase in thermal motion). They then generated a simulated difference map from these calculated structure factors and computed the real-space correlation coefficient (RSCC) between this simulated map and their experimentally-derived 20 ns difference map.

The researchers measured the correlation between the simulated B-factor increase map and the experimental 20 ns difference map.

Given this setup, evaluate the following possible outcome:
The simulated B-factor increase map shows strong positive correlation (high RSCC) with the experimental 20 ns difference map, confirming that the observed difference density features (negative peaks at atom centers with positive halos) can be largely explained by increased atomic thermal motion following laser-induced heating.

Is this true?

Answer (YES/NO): YES